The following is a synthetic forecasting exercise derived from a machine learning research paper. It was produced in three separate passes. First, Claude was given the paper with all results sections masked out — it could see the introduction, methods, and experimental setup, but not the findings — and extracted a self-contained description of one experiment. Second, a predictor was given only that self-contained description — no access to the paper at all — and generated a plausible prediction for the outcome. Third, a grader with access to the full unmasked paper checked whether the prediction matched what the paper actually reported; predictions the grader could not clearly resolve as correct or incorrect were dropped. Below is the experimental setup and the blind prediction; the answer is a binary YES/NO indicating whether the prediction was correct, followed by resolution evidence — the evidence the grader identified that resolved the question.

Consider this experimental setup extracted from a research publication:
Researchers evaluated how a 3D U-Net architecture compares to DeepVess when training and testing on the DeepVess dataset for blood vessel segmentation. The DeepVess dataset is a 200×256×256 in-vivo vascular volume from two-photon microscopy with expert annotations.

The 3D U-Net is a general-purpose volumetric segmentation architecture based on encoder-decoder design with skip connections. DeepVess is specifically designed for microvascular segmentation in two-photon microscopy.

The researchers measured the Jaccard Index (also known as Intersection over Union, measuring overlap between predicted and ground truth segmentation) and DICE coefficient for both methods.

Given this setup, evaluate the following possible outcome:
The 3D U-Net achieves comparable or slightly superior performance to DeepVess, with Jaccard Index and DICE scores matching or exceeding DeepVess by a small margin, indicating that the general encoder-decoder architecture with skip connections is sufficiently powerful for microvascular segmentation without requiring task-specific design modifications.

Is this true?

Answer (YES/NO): NO